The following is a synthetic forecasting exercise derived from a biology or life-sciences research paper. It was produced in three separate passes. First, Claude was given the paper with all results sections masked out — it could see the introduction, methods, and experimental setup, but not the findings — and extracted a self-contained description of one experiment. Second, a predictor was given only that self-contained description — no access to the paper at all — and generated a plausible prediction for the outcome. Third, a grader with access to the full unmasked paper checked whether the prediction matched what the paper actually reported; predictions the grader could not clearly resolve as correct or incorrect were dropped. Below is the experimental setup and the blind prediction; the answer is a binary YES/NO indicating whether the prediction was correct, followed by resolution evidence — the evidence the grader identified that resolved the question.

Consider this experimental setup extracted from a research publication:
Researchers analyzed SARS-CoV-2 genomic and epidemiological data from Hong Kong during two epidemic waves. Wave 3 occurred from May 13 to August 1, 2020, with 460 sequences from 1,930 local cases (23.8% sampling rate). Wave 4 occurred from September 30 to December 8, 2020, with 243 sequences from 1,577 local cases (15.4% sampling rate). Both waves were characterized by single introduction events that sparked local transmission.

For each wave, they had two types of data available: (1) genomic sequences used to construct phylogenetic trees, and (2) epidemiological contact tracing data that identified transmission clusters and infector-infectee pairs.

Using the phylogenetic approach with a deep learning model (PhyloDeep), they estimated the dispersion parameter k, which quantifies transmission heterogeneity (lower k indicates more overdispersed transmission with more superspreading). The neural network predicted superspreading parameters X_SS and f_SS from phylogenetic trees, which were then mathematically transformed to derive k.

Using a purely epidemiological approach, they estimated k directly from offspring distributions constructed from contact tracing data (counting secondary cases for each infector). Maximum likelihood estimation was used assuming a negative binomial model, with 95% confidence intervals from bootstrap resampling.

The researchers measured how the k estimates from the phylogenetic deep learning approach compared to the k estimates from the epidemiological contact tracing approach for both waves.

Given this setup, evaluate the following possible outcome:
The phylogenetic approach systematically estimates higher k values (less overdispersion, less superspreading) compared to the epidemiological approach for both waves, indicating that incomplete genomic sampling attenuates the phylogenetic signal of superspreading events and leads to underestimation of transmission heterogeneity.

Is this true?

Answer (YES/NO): NO